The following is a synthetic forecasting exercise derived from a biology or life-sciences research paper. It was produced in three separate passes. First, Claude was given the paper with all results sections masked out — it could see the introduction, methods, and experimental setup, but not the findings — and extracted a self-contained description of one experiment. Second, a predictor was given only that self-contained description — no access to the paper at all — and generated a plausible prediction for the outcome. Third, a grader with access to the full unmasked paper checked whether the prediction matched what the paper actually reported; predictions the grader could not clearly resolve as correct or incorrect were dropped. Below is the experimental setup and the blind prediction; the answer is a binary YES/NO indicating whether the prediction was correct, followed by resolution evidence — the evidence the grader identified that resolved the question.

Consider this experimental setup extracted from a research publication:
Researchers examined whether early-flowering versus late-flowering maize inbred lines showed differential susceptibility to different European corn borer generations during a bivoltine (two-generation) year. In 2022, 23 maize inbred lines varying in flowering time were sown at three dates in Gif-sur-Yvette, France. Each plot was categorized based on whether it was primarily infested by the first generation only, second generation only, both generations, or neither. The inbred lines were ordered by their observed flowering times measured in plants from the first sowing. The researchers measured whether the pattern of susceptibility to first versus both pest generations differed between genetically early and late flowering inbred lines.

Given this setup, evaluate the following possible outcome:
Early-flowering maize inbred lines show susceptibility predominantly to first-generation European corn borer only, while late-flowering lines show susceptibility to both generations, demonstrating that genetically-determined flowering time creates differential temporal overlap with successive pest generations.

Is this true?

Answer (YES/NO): YES